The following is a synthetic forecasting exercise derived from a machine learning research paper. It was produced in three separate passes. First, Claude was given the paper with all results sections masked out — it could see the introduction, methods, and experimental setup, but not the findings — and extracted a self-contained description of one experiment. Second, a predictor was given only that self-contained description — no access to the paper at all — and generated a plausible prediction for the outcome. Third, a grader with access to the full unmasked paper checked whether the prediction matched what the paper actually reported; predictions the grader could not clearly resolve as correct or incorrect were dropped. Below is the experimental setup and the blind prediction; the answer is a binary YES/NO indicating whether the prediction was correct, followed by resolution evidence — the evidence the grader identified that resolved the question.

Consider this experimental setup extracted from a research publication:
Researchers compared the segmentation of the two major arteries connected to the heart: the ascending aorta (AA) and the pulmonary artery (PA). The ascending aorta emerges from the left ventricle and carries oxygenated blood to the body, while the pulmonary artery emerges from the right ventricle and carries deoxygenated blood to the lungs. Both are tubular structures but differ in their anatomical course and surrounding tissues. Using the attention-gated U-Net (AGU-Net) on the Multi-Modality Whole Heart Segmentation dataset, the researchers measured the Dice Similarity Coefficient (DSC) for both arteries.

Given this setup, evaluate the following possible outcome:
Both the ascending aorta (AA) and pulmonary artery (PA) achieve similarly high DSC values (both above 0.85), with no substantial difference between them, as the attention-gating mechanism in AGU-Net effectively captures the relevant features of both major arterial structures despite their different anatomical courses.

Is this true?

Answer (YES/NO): NO